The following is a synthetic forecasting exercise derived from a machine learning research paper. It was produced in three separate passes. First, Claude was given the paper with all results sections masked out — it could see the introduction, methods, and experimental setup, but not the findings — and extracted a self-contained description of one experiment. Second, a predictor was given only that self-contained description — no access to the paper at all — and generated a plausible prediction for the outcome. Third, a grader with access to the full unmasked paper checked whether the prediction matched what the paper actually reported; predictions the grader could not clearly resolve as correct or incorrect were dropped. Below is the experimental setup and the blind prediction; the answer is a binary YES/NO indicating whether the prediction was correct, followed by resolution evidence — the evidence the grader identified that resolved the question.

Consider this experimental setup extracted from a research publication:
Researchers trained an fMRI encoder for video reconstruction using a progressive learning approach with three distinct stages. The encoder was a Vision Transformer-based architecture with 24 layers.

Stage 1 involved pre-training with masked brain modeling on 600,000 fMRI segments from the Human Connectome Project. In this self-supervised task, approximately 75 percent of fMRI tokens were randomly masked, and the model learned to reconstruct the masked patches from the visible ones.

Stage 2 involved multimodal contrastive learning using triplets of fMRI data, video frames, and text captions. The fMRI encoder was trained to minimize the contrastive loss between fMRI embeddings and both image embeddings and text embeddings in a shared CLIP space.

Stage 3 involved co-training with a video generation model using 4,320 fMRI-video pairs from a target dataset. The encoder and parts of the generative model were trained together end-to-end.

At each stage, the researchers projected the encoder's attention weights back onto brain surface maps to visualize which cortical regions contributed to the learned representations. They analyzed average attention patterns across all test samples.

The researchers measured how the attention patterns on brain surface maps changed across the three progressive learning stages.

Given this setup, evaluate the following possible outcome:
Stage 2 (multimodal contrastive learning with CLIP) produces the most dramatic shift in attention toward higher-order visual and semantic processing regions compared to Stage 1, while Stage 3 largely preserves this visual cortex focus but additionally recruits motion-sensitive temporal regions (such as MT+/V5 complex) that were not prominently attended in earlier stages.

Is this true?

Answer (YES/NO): NO